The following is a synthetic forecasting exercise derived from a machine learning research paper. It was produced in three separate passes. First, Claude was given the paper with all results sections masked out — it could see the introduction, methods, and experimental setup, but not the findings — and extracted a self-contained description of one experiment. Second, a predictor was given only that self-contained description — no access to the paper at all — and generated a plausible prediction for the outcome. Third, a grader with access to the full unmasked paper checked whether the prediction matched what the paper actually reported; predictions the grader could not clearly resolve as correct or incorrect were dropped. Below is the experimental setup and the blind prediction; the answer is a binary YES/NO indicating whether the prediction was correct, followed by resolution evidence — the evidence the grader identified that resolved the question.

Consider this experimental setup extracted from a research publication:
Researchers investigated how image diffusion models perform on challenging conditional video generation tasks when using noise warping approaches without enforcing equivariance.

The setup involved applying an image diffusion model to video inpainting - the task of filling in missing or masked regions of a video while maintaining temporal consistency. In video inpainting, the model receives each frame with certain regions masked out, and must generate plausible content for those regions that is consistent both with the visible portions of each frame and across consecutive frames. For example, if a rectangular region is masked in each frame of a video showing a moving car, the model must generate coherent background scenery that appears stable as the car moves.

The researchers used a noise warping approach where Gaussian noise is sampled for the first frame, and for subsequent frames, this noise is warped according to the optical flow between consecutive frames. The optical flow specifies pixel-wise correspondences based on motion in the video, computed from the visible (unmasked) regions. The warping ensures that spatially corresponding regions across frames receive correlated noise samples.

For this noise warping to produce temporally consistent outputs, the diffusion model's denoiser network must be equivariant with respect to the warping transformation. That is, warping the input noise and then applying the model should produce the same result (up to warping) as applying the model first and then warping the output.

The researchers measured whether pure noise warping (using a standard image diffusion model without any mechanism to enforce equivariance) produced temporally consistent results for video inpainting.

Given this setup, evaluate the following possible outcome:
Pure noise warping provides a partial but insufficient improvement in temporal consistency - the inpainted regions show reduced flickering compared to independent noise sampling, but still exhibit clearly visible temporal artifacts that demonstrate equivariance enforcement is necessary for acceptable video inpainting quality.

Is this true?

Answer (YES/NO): YES